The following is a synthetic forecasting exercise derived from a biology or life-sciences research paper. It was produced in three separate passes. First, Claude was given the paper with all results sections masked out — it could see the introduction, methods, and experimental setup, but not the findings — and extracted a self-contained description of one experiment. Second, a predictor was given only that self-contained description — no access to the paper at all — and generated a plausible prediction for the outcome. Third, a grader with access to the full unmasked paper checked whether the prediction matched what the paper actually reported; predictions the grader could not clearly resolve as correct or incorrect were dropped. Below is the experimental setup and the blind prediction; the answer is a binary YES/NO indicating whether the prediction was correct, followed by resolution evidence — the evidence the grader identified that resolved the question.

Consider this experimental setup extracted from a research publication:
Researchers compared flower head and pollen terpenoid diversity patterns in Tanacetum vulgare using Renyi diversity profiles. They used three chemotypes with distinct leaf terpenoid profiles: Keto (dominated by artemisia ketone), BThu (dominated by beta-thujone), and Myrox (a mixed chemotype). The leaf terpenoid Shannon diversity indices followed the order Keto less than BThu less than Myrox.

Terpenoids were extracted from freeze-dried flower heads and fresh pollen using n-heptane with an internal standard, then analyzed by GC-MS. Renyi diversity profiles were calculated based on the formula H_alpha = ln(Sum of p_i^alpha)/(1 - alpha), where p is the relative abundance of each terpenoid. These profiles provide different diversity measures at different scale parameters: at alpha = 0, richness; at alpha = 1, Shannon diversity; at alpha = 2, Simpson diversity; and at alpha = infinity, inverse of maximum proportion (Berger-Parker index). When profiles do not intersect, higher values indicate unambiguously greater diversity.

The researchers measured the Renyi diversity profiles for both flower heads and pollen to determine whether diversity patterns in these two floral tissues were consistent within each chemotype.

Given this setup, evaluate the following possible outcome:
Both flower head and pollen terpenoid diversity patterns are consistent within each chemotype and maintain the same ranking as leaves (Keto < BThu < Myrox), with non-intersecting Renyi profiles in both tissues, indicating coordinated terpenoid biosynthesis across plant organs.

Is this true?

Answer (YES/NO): NO